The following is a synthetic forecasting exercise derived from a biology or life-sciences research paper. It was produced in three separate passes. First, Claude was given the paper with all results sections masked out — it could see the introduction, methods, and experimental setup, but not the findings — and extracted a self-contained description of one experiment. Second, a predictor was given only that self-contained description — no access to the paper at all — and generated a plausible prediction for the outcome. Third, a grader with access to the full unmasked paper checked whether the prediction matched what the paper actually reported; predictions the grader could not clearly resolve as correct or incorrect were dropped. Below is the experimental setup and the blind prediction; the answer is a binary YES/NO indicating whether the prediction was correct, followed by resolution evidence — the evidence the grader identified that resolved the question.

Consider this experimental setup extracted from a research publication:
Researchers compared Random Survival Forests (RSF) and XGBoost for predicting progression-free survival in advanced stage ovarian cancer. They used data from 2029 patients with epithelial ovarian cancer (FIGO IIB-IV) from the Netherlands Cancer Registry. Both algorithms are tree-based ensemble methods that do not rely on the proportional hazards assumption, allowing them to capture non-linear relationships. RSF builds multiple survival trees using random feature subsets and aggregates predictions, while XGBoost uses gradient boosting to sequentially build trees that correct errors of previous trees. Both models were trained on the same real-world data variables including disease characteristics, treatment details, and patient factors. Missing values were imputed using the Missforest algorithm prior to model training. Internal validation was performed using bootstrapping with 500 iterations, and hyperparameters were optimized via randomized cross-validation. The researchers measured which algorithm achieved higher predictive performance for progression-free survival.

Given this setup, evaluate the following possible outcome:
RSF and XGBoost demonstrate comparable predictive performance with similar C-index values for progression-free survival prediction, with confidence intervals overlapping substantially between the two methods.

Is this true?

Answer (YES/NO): NO